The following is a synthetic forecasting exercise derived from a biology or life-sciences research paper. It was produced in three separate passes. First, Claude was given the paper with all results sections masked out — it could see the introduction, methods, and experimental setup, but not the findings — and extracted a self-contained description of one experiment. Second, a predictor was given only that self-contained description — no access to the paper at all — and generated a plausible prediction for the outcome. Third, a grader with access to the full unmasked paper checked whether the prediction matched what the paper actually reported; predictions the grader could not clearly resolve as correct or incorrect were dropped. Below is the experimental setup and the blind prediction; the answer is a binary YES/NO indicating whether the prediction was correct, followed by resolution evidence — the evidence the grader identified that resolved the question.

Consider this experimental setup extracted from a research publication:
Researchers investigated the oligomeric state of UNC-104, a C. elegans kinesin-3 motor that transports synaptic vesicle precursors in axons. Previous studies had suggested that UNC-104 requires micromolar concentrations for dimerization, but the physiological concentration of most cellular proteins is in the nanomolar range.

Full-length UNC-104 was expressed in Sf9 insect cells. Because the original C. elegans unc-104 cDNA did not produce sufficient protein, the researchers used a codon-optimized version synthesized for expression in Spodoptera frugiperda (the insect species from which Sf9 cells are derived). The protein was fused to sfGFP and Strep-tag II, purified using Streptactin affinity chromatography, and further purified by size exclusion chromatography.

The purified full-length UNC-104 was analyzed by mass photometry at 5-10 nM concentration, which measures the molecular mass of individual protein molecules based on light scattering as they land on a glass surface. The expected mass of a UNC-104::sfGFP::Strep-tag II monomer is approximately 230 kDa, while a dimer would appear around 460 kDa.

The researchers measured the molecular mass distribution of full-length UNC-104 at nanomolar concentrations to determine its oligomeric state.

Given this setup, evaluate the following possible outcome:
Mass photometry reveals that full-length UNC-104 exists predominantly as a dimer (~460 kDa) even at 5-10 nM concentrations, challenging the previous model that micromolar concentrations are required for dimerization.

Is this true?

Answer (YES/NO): NO